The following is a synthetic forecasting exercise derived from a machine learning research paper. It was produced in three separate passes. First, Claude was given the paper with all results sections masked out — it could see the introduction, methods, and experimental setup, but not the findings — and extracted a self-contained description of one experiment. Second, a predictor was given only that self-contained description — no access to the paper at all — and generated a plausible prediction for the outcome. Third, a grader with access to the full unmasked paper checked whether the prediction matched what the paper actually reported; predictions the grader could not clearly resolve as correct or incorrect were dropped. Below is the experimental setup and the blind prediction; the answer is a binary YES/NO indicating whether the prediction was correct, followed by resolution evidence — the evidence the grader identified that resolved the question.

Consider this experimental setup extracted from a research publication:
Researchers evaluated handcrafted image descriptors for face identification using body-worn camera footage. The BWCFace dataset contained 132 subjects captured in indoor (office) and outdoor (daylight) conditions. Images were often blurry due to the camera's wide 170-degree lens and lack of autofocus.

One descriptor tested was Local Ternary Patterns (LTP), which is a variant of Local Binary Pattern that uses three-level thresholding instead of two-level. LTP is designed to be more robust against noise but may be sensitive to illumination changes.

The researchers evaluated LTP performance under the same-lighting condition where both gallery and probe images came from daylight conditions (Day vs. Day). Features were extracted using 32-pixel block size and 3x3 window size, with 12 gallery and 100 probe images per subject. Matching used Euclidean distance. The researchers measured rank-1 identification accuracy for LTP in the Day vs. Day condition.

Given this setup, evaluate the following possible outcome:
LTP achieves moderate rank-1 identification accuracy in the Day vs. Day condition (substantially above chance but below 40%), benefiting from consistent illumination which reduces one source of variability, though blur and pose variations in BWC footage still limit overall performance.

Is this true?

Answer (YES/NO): NO